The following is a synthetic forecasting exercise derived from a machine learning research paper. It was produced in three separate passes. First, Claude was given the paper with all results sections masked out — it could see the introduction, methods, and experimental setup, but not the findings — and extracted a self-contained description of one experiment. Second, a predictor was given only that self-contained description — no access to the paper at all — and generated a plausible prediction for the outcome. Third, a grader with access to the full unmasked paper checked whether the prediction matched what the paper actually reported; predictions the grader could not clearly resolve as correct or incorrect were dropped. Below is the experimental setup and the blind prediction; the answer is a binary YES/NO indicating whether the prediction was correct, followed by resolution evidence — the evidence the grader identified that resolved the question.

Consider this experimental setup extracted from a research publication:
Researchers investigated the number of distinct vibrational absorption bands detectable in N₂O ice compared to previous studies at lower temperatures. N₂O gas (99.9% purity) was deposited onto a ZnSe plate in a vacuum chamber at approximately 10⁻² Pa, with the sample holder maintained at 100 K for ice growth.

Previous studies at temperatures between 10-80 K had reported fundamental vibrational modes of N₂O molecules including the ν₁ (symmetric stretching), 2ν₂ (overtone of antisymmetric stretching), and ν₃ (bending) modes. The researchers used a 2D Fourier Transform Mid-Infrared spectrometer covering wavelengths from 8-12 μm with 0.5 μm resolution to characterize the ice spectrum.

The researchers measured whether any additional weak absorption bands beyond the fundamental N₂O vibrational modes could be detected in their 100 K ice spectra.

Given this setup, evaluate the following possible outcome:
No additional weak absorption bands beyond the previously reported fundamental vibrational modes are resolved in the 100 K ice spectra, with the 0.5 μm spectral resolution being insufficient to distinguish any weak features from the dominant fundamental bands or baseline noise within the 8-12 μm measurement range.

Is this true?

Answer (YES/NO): NO